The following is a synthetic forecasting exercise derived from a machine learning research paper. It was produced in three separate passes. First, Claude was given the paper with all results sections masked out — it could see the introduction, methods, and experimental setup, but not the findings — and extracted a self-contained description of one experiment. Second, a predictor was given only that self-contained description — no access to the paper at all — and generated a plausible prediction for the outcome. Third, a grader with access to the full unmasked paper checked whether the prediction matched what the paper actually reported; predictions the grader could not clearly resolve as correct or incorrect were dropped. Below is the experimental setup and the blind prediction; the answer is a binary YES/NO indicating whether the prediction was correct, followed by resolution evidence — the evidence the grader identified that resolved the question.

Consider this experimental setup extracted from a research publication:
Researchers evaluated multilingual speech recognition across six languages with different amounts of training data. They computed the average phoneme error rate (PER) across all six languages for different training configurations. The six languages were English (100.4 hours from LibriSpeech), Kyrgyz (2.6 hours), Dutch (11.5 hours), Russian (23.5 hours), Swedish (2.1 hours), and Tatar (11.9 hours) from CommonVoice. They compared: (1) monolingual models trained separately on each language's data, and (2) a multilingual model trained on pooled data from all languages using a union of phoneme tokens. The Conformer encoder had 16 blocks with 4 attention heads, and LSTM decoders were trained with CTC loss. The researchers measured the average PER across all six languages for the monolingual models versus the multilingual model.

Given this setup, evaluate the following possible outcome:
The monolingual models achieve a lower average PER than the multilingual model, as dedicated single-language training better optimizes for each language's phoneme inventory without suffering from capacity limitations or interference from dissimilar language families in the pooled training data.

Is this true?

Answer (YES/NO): NO